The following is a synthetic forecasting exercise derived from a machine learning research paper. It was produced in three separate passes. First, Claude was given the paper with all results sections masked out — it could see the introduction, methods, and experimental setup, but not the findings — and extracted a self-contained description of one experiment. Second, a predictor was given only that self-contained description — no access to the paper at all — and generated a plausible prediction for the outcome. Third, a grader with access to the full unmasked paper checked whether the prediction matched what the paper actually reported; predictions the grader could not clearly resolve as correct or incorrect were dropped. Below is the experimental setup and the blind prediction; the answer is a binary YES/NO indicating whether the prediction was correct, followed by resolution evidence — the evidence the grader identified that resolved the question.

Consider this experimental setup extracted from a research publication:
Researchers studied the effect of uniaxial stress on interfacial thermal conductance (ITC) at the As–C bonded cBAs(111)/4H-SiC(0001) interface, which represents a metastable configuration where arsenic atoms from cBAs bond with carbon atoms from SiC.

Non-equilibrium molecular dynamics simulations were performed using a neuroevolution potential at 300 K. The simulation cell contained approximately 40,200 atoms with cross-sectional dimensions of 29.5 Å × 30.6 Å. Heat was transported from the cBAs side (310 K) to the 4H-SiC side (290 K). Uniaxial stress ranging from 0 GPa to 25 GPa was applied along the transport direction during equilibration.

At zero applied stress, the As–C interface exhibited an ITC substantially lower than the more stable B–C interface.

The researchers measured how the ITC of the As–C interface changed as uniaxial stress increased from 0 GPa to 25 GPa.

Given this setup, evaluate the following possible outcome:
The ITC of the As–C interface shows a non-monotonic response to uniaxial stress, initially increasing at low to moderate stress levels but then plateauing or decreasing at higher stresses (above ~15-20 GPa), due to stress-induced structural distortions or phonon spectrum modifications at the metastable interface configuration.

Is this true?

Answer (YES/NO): NO